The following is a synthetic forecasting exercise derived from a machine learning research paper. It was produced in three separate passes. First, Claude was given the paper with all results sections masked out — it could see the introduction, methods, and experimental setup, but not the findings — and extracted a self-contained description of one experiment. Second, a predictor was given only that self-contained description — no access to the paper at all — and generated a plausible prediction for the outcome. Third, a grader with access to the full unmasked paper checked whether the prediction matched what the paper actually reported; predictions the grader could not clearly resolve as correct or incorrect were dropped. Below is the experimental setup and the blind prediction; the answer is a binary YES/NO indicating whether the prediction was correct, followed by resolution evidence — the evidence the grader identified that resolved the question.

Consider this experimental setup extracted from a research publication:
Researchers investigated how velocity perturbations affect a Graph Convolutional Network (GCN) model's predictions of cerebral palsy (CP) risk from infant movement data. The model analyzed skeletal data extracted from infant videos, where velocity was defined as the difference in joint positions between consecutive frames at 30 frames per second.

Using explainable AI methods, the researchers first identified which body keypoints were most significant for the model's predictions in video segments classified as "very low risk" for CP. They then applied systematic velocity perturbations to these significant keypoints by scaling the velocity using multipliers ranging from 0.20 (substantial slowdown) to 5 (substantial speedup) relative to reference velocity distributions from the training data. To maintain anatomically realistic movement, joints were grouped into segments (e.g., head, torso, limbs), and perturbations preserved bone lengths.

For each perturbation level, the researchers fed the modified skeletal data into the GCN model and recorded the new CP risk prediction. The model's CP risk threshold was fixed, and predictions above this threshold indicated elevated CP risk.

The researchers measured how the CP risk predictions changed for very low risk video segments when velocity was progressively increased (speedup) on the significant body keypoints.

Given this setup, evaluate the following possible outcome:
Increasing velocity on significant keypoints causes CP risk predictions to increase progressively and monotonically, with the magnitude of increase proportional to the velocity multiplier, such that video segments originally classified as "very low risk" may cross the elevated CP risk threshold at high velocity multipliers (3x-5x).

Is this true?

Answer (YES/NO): NO